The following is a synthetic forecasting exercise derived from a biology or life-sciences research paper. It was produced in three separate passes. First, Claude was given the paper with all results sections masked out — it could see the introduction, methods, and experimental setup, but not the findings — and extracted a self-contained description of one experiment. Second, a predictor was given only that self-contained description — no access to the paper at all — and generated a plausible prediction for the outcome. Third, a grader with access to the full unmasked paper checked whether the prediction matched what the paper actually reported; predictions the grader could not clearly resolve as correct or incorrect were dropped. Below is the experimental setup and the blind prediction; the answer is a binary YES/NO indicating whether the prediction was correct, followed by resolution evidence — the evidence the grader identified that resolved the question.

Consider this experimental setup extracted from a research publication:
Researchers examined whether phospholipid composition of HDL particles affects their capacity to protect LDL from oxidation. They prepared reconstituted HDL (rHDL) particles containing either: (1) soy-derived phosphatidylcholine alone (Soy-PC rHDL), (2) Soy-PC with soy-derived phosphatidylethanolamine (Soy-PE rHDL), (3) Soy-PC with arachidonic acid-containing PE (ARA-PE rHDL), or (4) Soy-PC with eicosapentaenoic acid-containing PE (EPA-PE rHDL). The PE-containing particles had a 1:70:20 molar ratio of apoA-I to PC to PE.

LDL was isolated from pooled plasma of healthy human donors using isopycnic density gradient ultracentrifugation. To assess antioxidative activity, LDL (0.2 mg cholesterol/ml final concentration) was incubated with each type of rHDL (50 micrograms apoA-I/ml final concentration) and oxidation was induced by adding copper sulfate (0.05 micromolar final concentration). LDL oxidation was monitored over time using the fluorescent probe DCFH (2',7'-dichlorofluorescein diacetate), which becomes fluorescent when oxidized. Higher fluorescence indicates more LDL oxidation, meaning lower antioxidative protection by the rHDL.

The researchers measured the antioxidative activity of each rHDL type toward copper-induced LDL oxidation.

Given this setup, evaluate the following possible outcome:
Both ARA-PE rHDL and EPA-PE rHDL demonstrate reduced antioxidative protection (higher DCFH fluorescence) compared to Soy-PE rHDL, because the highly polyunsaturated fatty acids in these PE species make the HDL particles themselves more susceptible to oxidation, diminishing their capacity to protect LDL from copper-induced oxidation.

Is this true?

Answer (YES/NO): NO